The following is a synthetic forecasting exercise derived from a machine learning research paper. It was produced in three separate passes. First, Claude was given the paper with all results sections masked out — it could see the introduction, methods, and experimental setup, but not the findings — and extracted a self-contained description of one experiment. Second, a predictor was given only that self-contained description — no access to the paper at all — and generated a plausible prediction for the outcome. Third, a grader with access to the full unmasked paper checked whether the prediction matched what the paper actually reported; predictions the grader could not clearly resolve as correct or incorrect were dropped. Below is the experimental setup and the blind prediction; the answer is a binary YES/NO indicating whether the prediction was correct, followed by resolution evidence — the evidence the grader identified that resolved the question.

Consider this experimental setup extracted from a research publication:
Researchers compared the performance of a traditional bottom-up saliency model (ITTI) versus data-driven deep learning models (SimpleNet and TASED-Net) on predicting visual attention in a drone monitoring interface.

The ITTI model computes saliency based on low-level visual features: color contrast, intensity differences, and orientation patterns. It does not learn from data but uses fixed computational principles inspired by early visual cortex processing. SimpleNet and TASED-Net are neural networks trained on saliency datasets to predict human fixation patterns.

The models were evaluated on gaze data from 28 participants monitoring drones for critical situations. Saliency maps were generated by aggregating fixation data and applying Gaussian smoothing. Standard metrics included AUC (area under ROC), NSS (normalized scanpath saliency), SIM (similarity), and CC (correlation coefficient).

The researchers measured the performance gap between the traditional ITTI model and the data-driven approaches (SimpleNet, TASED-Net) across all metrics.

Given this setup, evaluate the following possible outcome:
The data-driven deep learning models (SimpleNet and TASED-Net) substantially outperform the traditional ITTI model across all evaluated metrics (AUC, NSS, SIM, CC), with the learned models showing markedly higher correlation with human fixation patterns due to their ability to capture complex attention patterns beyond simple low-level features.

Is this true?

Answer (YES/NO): YES